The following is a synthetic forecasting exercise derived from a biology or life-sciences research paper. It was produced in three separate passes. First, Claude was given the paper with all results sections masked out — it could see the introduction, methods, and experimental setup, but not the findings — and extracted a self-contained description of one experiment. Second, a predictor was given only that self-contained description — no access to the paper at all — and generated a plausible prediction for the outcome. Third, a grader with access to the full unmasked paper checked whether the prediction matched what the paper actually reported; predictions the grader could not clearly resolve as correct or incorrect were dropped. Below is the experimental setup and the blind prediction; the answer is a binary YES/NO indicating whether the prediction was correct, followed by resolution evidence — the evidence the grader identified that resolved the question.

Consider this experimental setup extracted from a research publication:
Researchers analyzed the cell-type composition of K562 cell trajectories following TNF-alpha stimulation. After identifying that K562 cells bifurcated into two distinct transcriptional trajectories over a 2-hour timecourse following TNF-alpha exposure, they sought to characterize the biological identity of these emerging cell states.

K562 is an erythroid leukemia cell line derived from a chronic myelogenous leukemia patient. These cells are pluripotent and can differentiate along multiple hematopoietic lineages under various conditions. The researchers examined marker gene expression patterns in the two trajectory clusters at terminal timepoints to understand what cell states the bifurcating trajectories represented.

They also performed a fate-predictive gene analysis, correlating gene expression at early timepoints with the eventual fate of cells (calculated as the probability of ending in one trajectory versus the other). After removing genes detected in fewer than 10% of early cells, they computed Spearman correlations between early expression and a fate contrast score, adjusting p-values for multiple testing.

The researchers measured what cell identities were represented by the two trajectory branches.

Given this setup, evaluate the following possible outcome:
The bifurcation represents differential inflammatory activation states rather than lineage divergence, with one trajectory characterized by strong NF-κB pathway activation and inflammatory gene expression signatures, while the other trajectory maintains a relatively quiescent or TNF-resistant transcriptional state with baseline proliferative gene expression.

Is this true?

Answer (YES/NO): NO